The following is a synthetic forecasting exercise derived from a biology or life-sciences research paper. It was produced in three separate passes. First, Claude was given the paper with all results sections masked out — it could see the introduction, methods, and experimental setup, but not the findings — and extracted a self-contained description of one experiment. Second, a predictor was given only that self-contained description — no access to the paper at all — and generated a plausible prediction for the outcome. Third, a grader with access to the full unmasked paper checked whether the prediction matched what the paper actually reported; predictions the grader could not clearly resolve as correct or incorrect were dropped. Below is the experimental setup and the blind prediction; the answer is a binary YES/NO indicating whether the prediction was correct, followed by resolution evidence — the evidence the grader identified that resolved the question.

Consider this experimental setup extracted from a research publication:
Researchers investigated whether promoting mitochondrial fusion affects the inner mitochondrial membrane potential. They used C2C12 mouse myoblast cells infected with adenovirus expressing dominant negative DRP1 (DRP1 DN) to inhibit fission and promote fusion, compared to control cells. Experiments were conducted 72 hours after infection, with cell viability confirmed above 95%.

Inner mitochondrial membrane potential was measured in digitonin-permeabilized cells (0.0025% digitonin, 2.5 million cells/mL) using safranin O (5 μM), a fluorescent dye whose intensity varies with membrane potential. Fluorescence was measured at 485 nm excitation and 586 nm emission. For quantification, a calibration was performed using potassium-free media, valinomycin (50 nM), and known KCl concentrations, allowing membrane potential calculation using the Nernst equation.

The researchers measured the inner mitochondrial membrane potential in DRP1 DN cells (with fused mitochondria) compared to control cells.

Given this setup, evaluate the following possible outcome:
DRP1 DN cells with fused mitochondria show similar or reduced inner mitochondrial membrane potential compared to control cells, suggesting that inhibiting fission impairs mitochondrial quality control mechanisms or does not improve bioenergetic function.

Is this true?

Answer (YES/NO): YES